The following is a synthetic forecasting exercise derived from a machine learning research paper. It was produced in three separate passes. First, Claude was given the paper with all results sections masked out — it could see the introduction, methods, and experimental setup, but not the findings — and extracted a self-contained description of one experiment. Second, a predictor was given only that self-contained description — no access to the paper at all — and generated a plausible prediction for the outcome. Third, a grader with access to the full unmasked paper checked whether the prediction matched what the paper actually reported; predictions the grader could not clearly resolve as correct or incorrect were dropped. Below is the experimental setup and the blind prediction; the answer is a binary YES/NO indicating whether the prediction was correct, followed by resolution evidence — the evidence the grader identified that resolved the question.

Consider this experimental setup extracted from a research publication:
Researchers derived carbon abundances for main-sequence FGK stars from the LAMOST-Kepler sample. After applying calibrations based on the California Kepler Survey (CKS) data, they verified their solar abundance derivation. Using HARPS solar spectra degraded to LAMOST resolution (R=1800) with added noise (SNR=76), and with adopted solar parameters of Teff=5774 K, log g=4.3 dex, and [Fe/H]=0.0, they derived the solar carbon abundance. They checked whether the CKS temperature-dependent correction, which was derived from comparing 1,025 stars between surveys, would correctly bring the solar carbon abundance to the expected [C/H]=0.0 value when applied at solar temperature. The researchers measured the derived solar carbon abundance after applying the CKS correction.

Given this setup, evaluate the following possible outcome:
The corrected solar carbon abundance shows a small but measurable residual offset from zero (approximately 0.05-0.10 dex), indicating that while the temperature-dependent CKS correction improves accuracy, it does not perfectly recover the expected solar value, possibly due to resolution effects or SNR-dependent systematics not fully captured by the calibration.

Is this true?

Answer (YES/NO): YES